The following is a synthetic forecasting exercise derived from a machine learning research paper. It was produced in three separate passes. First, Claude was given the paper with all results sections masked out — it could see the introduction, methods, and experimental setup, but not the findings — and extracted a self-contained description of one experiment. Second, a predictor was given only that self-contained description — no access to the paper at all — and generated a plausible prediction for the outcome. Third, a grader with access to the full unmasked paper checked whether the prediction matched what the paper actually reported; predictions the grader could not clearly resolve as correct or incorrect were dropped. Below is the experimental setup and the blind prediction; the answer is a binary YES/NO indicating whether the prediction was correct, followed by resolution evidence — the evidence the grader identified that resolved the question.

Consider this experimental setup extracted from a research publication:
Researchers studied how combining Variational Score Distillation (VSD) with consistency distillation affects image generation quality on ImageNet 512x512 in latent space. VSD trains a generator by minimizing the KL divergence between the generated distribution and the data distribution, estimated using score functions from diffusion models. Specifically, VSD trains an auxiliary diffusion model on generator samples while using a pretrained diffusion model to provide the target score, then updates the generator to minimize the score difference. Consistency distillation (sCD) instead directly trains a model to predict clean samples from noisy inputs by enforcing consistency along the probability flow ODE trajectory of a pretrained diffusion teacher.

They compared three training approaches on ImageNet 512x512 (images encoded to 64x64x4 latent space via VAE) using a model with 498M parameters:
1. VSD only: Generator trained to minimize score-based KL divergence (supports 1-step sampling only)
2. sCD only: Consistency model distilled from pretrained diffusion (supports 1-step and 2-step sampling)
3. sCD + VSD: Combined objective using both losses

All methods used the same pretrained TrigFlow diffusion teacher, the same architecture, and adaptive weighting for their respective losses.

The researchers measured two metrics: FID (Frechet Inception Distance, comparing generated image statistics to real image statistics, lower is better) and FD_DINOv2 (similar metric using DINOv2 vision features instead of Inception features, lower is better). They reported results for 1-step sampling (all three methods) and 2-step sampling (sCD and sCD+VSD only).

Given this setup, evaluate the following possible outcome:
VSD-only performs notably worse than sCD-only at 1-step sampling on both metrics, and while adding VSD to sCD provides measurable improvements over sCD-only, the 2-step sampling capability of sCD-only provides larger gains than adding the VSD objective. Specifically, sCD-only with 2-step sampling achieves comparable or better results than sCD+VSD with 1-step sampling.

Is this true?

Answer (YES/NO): NO